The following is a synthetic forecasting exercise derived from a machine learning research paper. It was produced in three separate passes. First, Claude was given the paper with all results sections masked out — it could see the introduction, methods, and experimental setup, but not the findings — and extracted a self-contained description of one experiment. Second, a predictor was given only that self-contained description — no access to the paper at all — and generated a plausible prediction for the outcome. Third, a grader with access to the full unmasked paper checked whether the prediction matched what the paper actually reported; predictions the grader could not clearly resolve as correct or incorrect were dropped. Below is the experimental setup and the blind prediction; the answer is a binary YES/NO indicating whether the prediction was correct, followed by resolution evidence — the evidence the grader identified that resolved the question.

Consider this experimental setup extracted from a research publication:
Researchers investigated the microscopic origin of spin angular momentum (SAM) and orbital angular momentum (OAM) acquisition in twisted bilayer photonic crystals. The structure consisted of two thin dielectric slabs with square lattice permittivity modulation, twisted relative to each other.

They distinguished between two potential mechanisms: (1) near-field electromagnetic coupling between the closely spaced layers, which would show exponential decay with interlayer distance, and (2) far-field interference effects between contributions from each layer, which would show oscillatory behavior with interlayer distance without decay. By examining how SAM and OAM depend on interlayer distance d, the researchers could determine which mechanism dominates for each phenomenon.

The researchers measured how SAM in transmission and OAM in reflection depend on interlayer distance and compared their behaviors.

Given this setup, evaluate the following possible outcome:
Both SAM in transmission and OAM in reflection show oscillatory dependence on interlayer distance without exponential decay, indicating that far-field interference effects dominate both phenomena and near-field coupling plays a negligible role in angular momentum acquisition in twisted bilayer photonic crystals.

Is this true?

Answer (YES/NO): NO